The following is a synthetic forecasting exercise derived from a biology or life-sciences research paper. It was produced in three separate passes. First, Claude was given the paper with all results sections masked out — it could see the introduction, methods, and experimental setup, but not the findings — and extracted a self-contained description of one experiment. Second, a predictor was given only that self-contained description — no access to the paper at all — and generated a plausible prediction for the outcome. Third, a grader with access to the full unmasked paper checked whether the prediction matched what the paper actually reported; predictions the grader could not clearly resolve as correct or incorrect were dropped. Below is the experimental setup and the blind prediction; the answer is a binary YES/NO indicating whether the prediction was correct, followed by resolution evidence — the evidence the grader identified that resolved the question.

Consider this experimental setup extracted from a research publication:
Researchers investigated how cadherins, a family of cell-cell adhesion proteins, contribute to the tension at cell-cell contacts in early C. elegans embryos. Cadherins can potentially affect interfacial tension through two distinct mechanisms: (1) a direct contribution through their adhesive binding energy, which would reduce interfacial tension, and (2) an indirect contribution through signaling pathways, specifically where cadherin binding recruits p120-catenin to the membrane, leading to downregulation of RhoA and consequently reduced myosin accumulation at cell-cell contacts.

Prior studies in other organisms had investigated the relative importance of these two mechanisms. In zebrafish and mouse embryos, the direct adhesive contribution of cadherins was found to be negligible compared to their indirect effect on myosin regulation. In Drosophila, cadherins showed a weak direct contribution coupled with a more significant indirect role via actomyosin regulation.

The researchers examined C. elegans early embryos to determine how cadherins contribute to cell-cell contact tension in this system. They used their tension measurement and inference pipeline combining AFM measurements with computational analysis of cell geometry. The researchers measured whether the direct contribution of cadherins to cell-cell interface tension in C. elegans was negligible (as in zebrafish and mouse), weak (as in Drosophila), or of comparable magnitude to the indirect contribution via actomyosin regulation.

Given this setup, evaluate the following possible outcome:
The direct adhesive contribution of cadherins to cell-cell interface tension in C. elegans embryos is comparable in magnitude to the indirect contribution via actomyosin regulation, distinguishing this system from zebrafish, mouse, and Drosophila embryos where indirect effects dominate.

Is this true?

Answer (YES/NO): YES